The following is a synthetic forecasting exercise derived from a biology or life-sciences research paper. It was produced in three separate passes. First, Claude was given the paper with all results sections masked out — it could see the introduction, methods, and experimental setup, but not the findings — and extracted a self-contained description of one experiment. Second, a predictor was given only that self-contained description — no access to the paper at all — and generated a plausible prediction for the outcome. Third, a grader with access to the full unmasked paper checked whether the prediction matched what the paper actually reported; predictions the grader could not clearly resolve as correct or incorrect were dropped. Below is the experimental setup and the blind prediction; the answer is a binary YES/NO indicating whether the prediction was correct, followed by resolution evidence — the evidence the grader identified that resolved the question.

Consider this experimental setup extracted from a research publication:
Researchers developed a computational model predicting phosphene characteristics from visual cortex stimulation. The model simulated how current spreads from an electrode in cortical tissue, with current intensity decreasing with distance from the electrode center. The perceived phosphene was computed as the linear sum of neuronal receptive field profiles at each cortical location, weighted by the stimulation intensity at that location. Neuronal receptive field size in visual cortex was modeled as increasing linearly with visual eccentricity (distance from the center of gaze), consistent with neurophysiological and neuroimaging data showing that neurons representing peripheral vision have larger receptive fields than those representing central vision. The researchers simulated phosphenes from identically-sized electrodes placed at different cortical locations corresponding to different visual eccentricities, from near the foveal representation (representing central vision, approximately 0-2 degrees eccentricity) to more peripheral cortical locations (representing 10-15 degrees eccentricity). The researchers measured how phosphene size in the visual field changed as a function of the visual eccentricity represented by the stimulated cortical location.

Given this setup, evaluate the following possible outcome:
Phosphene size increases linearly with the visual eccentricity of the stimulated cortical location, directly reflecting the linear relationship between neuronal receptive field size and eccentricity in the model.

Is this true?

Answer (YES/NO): YES